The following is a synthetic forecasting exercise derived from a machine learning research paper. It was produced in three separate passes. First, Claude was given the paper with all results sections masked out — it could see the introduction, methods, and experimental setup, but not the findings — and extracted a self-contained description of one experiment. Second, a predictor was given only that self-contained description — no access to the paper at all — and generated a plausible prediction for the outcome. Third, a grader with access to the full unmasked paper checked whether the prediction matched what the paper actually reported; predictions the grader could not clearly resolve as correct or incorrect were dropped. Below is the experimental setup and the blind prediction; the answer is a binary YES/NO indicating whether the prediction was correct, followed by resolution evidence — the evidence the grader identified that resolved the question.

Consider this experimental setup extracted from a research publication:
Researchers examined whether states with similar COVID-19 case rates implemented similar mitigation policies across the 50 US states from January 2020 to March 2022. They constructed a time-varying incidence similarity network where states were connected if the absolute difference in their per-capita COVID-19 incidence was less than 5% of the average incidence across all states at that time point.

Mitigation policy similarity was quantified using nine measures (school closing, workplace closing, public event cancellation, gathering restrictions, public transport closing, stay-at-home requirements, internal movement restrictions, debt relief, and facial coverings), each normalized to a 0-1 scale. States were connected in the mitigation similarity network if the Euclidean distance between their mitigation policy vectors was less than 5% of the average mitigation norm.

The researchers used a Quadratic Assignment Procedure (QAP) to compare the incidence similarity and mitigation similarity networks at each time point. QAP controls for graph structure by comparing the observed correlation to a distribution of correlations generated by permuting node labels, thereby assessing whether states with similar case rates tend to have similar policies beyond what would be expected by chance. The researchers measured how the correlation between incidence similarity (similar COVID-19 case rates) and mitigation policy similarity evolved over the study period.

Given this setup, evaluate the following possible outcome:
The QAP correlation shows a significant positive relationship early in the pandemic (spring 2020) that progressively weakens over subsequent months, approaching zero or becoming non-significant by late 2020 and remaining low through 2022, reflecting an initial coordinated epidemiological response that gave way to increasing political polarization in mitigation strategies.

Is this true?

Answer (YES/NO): NO